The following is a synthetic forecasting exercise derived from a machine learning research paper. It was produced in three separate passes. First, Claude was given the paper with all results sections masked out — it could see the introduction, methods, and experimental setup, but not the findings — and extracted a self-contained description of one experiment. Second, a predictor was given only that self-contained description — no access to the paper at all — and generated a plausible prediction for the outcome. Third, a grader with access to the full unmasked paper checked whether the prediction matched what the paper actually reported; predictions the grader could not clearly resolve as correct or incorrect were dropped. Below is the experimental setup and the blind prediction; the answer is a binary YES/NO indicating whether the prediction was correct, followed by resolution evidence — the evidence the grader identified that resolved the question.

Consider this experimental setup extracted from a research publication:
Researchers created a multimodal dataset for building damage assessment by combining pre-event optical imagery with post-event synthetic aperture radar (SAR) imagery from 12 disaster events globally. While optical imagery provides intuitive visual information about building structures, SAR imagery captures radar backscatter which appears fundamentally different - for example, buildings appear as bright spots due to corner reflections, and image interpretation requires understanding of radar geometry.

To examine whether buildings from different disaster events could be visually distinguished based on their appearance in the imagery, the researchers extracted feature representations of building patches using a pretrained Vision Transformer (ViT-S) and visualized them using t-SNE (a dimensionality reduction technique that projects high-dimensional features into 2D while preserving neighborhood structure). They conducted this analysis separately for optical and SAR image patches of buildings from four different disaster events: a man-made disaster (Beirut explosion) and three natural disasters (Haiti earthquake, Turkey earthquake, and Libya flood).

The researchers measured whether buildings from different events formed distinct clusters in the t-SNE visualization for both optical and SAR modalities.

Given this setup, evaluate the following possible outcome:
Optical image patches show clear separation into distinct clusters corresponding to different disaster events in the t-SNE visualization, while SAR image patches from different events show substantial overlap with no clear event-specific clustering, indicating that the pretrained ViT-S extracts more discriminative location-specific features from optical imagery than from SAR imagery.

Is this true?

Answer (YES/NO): NO